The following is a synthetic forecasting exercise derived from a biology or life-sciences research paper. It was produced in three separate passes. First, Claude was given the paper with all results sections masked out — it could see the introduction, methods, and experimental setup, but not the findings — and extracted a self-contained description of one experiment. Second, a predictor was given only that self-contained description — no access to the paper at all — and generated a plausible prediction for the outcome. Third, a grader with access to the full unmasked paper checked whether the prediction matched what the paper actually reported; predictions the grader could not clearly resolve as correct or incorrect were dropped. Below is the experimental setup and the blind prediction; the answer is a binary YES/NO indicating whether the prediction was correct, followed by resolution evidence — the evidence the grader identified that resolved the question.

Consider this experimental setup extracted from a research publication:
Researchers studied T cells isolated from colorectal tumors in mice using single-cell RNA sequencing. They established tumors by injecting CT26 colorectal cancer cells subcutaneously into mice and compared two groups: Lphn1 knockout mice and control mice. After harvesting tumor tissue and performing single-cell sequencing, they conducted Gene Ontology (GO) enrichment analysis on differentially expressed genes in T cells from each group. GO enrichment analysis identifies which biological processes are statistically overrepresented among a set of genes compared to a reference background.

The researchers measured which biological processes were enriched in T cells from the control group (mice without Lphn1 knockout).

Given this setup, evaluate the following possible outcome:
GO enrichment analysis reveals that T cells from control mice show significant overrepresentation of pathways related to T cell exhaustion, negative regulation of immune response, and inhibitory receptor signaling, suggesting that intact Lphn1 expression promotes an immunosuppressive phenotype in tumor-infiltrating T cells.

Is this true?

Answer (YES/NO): NO